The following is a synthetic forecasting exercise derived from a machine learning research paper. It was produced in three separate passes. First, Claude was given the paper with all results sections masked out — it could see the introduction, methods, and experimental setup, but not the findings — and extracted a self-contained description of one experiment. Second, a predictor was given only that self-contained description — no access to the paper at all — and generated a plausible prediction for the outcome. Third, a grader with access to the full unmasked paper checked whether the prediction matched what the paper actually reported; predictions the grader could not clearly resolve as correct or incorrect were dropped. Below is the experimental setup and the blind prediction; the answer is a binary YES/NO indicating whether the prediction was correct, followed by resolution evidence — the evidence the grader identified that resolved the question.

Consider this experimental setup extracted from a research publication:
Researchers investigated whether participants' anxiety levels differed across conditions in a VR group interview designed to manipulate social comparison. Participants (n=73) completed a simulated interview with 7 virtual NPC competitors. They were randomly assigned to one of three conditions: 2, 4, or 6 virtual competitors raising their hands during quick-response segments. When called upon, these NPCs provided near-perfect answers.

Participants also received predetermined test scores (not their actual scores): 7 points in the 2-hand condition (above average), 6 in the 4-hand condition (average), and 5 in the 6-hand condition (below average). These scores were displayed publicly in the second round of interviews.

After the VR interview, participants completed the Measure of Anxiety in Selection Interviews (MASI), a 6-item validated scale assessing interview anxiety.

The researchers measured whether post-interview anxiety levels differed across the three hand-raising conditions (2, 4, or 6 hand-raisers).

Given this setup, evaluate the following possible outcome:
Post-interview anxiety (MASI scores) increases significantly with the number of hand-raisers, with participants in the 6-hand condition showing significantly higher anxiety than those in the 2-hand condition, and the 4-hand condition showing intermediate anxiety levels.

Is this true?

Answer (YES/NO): NO